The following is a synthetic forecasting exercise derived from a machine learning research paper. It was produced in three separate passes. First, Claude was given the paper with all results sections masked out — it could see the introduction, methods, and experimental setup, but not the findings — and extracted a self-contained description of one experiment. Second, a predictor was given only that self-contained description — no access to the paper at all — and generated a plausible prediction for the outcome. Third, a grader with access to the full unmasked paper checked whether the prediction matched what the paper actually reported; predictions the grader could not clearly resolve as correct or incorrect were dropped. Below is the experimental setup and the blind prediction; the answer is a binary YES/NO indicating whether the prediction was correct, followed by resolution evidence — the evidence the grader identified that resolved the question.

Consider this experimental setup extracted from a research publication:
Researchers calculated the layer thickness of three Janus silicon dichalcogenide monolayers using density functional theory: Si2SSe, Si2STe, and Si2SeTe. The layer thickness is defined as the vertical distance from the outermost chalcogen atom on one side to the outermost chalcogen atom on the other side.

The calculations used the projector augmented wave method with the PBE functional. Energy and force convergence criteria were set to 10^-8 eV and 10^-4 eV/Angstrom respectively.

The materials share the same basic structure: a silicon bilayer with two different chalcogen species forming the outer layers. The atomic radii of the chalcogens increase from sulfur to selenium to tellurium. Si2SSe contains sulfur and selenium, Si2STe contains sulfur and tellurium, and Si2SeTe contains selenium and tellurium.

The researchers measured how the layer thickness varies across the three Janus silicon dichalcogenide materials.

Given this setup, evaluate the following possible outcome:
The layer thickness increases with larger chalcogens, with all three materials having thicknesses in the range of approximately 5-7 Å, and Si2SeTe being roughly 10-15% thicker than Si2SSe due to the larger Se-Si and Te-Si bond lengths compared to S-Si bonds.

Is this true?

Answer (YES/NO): NO